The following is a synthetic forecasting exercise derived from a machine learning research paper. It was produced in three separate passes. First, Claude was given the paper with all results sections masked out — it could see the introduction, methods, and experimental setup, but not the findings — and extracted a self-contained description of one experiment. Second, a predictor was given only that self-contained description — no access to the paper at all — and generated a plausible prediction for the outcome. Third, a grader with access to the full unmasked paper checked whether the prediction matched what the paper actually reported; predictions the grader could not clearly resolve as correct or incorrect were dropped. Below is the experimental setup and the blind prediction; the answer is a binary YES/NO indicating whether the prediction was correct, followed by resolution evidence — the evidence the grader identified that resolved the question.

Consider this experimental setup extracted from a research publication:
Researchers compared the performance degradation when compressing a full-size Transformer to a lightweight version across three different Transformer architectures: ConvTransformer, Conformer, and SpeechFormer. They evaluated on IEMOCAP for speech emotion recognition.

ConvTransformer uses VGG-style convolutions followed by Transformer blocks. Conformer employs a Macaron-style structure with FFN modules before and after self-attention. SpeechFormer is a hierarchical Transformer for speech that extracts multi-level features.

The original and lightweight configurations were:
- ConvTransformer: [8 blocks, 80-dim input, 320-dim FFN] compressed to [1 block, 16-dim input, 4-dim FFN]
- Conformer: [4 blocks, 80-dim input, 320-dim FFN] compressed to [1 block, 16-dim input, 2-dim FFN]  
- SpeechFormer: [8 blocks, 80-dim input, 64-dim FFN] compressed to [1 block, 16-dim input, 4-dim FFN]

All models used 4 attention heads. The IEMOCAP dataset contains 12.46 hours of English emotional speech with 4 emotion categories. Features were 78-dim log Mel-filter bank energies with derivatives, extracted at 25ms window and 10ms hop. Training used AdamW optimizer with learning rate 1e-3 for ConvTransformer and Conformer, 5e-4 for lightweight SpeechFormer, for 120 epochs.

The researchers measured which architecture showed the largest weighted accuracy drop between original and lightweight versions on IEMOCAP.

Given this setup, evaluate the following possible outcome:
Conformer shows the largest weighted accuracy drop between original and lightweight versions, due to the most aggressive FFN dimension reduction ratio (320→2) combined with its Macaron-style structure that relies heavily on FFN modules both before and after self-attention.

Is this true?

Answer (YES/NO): NO